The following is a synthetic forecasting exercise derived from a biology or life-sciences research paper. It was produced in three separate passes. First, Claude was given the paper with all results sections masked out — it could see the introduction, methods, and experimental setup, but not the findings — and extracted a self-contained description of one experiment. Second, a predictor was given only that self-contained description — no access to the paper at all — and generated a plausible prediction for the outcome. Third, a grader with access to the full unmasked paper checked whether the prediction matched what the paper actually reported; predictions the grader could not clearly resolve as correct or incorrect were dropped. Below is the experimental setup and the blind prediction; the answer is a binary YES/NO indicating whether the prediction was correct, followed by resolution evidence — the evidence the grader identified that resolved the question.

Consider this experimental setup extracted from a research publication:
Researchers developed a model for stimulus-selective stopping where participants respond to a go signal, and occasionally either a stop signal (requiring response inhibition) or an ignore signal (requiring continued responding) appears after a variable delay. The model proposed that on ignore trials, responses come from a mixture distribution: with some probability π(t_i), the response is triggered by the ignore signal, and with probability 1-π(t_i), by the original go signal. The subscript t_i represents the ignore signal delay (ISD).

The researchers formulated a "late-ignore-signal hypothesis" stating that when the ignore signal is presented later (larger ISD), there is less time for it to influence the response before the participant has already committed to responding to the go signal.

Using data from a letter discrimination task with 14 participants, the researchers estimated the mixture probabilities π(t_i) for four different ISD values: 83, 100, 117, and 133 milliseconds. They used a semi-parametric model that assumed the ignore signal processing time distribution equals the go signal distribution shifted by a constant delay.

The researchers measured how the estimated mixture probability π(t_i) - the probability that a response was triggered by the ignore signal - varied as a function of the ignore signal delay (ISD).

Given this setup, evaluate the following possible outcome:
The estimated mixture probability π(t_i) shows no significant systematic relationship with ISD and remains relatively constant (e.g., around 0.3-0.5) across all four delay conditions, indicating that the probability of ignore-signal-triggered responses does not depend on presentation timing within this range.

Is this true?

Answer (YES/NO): NO